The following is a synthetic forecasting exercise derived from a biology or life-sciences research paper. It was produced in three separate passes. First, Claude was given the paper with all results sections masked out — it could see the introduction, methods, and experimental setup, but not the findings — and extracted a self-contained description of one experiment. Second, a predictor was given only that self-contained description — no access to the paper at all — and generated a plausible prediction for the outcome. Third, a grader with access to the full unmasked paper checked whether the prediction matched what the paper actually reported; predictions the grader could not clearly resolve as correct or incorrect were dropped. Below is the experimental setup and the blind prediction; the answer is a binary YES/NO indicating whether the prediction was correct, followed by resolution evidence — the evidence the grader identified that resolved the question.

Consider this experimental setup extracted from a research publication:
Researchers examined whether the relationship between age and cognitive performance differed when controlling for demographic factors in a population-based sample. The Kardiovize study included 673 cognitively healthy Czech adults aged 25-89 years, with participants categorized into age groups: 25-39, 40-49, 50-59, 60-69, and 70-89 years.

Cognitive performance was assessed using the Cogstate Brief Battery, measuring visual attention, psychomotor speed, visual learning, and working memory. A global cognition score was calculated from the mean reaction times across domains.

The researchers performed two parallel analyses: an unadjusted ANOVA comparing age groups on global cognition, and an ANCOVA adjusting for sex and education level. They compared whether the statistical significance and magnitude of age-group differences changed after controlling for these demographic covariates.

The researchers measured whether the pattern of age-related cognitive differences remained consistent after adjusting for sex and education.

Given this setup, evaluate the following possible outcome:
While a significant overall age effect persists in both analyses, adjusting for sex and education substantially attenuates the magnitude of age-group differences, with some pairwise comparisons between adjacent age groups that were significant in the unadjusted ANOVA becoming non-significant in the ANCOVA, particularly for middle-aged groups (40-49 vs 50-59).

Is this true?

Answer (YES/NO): NO